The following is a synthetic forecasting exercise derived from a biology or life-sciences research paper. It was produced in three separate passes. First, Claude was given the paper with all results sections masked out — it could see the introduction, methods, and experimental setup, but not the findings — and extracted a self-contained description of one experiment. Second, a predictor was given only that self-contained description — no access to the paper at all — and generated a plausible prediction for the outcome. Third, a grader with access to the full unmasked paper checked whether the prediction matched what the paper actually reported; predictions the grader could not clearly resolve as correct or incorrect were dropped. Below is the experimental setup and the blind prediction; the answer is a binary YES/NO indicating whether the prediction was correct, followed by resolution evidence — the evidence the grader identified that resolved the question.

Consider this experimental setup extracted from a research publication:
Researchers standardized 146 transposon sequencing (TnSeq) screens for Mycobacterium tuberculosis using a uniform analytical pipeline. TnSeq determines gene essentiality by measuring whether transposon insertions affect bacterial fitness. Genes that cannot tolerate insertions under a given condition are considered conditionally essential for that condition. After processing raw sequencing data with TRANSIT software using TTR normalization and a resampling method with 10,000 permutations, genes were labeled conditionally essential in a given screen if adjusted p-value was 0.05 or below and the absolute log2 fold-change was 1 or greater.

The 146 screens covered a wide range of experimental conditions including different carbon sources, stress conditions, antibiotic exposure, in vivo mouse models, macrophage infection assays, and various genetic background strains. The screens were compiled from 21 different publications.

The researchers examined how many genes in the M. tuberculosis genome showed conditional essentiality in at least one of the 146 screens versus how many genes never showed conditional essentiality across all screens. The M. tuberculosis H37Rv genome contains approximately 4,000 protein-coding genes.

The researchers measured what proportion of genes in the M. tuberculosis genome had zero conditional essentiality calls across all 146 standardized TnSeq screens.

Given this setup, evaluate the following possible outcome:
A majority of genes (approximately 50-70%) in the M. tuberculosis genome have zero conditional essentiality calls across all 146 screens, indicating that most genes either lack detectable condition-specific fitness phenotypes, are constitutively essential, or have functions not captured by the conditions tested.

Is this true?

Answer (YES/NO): YES